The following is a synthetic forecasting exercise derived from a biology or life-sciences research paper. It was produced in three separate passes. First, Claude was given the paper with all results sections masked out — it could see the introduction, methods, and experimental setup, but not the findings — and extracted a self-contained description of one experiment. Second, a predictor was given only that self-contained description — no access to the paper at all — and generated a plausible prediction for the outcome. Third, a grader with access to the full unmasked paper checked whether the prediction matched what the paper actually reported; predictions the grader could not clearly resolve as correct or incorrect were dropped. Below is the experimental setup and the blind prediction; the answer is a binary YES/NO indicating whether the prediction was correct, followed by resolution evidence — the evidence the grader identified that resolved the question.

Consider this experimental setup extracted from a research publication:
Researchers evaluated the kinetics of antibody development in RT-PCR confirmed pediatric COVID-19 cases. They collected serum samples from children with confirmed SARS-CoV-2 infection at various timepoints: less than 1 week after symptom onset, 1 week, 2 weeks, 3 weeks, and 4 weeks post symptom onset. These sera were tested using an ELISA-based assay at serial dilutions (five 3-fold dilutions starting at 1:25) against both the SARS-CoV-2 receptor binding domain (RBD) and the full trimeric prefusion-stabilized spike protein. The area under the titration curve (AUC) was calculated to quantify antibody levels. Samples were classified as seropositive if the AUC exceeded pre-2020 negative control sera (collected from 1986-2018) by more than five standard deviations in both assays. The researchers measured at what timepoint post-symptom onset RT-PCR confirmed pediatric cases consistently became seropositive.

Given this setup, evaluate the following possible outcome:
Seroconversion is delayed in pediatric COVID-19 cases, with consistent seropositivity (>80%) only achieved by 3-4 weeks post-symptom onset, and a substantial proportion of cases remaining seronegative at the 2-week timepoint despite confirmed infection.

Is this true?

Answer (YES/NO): NO